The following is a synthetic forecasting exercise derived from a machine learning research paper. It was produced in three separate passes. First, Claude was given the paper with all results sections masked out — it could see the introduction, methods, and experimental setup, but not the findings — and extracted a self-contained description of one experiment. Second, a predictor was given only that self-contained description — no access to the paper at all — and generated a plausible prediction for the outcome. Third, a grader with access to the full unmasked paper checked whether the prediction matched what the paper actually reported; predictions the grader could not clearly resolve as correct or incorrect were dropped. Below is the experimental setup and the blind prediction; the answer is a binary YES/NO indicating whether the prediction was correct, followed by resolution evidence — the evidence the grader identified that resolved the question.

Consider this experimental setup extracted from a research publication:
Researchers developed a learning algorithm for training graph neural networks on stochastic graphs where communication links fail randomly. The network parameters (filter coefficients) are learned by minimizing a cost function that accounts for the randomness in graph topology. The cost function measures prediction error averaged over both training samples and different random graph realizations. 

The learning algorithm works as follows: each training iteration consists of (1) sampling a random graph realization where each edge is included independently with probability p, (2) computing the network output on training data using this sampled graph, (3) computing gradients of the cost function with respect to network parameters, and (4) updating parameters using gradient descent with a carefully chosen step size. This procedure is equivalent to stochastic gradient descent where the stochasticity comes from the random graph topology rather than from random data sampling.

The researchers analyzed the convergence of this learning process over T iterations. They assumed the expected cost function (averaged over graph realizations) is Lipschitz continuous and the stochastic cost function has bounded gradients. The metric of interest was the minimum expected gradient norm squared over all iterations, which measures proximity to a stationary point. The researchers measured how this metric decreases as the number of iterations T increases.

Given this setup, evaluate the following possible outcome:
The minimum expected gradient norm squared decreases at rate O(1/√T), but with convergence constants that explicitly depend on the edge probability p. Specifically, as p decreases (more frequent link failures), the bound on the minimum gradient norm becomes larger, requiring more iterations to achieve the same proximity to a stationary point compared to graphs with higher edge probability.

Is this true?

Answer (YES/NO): NO